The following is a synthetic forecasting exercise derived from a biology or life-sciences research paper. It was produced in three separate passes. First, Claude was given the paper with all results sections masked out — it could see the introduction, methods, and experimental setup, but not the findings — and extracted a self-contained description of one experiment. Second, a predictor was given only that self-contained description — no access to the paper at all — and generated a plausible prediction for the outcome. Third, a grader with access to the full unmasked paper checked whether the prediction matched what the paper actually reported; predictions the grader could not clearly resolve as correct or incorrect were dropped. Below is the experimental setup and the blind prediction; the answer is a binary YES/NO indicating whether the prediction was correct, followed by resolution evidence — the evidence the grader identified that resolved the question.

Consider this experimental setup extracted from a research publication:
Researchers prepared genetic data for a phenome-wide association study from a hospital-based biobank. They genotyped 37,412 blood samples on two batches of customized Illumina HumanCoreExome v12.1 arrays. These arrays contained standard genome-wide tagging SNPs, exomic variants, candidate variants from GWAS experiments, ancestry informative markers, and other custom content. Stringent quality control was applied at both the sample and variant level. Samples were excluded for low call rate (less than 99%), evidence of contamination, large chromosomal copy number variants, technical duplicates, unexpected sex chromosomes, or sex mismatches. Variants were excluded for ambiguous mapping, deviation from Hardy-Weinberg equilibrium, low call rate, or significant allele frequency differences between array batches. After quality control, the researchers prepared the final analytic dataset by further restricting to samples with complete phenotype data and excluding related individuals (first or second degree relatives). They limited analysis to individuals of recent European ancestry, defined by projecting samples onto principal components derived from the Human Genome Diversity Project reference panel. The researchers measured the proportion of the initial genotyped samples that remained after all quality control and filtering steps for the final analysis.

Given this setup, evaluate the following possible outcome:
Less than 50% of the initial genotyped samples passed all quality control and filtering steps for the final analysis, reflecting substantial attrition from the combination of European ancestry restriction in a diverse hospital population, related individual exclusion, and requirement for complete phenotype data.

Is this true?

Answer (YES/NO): NO